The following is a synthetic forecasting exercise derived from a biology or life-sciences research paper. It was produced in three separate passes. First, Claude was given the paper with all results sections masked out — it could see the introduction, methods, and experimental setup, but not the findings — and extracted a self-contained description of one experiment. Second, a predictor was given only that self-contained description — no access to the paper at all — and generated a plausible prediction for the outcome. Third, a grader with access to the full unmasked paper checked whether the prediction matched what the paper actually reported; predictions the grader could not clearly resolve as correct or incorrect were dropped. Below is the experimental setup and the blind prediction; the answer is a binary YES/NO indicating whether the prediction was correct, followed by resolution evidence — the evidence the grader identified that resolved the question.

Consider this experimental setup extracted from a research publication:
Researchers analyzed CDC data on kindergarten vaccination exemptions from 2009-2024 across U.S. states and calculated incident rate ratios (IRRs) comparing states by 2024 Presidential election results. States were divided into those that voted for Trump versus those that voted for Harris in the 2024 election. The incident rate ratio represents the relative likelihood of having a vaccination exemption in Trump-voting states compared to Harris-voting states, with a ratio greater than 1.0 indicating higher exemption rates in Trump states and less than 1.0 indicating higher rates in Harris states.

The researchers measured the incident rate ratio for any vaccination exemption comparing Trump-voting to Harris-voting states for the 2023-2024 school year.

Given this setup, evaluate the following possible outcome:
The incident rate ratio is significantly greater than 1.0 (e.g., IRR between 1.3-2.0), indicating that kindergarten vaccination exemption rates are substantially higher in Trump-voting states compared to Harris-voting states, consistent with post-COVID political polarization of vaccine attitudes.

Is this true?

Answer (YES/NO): NO